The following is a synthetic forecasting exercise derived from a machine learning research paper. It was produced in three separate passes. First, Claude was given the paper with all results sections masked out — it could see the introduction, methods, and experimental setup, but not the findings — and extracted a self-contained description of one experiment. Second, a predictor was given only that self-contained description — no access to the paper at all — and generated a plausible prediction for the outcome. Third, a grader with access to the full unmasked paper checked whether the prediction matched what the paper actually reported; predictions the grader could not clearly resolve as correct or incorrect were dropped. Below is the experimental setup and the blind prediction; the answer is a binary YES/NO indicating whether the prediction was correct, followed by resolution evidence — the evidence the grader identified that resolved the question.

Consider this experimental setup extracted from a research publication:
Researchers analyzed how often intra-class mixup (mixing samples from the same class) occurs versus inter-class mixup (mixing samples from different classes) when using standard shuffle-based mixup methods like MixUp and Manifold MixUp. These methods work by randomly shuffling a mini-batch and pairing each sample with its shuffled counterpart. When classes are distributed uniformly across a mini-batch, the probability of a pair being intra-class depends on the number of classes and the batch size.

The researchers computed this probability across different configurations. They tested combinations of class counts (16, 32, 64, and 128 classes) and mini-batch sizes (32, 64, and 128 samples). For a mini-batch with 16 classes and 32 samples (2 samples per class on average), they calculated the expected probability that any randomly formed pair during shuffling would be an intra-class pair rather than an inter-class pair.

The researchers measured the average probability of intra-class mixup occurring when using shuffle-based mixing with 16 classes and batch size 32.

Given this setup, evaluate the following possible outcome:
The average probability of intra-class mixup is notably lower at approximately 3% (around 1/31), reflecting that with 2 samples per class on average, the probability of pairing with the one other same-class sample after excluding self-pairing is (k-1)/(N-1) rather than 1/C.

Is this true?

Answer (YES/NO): NO